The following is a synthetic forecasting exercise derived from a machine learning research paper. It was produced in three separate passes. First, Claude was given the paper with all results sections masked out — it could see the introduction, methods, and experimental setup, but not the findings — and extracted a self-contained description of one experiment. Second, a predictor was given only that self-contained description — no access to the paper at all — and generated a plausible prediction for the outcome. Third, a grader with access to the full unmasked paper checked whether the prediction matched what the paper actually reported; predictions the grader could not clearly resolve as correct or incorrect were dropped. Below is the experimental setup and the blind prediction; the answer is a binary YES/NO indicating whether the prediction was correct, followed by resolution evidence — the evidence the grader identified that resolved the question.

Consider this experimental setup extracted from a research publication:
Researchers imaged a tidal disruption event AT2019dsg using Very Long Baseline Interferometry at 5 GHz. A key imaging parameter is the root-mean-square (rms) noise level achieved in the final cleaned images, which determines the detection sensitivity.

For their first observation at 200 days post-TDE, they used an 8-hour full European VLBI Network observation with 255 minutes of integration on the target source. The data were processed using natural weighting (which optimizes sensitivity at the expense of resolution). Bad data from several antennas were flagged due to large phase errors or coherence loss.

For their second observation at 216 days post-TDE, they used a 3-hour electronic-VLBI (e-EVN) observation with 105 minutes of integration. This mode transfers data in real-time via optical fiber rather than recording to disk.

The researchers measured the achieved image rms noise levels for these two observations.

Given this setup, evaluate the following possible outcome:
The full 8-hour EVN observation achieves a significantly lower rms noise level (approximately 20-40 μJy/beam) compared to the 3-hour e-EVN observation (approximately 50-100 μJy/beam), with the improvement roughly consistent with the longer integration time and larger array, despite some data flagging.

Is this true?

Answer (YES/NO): NO